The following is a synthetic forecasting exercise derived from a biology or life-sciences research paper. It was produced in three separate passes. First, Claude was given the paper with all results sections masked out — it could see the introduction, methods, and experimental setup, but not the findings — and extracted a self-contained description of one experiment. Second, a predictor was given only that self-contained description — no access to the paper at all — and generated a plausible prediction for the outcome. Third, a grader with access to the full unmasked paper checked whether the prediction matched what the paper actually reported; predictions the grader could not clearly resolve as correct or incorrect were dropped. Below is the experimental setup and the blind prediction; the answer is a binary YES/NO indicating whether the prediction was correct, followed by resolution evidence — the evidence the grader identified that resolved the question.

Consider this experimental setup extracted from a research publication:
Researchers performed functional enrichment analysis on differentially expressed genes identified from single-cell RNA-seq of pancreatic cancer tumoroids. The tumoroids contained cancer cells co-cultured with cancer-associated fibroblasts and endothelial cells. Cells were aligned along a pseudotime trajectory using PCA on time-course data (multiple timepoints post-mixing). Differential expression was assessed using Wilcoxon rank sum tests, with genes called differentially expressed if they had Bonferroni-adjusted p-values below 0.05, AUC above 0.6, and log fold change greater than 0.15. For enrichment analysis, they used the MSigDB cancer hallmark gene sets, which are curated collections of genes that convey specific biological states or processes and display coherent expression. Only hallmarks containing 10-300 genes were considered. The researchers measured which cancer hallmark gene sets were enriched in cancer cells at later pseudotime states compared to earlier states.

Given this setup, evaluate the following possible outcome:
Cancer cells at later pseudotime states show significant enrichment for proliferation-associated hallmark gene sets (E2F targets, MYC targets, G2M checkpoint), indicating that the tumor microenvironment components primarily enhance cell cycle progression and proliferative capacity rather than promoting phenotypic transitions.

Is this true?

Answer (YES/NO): NO